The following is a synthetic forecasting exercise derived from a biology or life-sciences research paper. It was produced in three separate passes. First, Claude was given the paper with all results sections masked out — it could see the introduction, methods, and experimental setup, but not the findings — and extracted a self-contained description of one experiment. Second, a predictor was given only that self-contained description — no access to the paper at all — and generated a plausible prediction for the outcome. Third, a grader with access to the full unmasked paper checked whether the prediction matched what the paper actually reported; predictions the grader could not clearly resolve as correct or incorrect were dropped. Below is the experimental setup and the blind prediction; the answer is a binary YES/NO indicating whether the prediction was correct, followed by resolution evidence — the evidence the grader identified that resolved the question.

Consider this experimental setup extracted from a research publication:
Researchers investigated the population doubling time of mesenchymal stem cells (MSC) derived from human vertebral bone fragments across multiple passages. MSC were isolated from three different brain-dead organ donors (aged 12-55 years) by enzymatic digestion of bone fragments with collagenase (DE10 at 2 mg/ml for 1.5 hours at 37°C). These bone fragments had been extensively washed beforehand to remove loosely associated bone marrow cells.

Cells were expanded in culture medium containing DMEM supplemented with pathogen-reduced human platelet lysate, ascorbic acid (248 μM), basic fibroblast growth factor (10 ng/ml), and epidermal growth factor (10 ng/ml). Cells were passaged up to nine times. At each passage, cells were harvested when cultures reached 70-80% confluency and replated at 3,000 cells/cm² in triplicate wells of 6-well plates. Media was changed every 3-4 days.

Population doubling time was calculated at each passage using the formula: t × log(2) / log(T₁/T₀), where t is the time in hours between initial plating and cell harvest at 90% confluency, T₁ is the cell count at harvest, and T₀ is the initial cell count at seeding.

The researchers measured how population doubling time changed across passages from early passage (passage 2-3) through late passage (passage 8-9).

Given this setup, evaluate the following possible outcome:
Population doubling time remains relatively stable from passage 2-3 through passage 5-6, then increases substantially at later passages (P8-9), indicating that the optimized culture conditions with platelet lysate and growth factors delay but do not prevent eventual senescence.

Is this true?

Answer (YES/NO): NO